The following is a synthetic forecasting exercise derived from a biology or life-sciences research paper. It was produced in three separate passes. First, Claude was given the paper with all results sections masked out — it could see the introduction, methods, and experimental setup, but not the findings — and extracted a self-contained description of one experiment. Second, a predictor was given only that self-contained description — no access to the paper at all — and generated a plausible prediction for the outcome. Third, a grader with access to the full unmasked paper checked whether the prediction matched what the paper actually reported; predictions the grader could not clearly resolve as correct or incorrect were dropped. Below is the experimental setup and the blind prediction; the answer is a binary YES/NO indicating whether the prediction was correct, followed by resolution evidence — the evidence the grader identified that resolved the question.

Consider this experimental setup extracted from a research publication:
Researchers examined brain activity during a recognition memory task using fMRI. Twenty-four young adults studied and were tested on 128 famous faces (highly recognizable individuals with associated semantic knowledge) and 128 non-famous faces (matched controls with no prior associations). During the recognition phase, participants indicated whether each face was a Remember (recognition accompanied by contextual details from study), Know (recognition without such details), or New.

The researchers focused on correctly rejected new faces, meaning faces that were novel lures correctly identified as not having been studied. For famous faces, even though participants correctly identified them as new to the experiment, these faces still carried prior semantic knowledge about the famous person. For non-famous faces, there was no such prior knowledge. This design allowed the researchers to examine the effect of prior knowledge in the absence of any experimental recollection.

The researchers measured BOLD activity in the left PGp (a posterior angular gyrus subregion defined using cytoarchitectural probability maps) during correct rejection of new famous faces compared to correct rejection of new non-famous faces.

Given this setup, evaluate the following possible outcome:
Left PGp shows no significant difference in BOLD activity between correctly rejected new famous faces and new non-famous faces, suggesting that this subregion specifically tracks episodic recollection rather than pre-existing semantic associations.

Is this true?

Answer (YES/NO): NO